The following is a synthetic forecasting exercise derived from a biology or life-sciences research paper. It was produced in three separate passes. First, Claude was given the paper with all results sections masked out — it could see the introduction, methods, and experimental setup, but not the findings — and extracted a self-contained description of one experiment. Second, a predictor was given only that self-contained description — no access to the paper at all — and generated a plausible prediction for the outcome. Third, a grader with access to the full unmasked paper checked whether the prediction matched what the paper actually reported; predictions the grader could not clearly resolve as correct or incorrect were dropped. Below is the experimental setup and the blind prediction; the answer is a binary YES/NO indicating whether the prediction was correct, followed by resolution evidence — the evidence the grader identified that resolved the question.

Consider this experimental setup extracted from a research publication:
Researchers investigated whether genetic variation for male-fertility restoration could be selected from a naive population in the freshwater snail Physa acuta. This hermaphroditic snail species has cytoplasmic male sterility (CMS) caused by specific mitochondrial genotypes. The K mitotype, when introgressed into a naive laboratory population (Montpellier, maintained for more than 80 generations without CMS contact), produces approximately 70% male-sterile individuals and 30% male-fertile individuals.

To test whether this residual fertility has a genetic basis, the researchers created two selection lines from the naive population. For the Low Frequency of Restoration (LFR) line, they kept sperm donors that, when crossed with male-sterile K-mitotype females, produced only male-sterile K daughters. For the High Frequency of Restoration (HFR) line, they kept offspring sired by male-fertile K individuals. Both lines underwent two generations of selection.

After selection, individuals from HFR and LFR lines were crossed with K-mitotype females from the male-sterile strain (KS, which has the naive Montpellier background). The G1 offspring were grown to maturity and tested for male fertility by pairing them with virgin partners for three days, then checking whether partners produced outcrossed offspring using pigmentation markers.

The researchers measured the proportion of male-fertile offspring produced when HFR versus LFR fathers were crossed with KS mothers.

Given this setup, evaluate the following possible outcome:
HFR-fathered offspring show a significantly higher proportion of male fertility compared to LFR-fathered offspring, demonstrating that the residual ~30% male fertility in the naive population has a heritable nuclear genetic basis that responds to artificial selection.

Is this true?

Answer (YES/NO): NO